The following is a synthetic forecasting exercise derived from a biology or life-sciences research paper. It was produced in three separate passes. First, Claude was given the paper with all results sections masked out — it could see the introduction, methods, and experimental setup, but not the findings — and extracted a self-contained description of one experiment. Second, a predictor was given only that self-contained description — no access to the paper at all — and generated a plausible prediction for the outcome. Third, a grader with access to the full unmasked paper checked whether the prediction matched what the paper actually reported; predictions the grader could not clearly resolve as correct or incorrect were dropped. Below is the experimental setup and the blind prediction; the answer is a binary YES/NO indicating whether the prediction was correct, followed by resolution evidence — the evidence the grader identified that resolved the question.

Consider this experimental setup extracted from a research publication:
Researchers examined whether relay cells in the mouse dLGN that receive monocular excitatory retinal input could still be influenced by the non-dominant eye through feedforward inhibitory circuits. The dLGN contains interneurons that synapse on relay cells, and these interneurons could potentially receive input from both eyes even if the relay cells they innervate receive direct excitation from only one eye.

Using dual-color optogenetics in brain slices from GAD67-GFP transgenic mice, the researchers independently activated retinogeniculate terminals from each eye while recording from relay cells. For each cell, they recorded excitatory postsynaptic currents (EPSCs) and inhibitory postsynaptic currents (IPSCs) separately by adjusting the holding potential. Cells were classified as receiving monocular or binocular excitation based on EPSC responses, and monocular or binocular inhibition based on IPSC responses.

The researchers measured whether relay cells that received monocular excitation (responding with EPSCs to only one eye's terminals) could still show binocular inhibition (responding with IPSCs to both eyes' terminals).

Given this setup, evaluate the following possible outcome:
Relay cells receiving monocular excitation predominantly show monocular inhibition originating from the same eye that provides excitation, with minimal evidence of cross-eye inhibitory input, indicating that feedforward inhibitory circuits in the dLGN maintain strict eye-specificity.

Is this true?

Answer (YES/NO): NO